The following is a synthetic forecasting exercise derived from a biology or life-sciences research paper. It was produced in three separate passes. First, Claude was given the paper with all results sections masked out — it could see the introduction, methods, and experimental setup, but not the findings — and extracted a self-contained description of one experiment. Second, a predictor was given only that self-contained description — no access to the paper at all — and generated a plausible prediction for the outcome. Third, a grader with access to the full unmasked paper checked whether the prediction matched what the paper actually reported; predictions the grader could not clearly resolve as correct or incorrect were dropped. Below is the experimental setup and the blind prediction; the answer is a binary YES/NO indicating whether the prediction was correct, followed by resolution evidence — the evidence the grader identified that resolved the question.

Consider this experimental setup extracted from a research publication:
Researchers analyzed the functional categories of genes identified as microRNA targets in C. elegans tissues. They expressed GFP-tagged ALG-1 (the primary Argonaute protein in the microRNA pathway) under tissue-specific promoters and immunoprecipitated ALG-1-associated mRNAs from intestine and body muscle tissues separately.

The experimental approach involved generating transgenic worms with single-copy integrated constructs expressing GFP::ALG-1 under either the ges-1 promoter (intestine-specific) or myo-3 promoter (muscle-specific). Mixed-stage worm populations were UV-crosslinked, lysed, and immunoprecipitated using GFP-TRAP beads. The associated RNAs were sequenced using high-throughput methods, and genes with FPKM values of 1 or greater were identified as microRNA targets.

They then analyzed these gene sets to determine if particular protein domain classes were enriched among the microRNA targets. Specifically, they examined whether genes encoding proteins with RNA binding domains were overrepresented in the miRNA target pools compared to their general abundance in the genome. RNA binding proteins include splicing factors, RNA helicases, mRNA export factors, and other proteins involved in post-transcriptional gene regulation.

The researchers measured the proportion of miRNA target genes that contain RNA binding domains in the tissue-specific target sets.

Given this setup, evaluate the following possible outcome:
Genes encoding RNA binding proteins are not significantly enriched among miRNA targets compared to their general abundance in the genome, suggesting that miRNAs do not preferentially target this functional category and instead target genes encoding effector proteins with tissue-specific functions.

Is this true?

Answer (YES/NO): NO